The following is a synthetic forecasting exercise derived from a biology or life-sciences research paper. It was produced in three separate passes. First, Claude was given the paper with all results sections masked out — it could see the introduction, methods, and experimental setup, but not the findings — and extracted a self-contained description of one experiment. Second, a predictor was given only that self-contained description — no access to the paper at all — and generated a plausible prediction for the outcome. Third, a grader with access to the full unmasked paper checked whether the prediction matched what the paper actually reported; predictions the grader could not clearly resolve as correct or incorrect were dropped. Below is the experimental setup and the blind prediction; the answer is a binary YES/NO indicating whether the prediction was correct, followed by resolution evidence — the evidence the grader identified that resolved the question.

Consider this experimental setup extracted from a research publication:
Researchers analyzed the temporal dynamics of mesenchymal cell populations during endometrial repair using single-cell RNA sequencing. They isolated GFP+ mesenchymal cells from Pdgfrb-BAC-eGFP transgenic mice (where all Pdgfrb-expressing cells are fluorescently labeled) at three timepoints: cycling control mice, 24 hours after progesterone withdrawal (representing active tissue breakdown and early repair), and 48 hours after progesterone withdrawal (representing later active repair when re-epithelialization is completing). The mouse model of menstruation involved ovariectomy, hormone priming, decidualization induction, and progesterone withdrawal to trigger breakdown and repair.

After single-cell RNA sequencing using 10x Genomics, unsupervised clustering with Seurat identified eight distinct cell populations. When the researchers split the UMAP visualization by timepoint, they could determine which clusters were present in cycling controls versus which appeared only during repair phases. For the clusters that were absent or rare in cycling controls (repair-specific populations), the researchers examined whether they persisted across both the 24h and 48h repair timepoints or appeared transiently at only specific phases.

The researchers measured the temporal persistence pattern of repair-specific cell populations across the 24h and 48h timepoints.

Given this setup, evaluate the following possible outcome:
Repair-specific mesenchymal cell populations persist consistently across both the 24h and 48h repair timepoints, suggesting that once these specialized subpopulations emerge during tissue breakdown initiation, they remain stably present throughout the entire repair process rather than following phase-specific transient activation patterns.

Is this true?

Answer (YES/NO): NO